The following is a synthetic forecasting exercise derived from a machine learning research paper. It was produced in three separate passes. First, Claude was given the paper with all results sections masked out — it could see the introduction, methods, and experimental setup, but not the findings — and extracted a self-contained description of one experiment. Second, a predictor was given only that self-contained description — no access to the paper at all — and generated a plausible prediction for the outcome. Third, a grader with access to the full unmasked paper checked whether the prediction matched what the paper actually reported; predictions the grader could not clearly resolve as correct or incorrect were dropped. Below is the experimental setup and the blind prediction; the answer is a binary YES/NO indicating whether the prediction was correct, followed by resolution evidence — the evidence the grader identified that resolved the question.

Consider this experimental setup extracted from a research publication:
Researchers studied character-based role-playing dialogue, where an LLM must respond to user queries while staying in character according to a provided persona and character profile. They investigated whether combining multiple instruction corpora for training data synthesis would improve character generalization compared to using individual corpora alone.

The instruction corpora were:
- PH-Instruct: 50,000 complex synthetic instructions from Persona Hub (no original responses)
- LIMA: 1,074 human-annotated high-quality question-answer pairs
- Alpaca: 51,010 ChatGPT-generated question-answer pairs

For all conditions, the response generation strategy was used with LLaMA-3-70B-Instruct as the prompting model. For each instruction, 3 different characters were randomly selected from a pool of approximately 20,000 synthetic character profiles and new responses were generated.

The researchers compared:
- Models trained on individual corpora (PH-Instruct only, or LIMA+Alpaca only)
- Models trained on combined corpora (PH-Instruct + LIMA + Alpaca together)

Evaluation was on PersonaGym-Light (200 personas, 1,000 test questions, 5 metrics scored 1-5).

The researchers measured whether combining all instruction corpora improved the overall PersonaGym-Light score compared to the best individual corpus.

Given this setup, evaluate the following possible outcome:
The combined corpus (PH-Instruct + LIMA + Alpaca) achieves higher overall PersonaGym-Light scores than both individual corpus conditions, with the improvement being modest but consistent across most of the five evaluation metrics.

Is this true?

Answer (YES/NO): NO